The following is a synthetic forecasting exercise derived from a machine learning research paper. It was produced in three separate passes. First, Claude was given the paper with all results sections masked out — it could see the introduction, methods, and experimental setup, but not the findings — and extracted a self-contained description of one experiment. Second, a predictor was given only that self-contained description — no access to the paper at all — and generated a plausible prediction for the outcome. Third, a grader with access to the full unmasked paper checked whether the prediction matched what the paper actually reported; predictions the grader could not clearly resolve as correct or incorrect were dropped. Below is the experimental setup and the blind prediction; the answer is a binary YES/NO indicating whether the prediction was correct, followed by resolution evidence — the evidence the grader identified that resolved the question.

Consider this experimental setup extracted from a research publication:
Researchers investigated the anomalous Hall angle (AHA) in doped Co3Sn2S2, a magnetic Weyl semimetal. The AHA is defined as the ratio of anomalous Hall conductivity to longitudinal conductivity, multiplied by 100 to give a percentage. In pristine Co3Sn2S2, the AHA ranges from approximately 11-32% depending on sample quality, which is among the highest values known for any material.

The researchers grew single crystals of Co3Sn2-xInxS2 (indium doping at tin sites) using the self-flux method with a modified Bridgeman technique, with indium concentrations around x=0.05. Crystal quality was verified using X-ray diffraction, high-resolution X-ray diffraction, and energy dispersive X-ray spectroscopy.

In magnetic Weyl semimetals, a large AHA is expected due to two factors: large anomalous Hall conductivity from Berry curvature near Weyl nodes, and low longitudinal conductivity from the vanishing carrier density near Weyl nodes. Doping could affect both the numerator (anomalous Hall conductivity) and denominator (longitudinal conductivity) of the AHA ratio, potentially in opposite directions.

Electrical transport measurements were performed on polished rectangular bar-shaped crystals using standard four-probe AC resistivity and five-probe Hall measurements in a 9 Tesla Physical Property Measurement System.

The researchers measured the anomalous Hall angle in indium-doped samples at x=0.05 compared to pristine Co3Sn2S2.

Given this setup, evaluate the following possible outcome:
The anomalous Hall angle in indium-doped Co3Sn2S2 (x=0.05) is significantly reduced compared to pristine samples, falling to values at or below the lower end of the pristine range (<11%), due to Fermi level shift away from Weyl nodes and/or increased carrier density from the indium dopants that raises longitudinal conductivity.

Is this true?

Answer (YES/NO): NO